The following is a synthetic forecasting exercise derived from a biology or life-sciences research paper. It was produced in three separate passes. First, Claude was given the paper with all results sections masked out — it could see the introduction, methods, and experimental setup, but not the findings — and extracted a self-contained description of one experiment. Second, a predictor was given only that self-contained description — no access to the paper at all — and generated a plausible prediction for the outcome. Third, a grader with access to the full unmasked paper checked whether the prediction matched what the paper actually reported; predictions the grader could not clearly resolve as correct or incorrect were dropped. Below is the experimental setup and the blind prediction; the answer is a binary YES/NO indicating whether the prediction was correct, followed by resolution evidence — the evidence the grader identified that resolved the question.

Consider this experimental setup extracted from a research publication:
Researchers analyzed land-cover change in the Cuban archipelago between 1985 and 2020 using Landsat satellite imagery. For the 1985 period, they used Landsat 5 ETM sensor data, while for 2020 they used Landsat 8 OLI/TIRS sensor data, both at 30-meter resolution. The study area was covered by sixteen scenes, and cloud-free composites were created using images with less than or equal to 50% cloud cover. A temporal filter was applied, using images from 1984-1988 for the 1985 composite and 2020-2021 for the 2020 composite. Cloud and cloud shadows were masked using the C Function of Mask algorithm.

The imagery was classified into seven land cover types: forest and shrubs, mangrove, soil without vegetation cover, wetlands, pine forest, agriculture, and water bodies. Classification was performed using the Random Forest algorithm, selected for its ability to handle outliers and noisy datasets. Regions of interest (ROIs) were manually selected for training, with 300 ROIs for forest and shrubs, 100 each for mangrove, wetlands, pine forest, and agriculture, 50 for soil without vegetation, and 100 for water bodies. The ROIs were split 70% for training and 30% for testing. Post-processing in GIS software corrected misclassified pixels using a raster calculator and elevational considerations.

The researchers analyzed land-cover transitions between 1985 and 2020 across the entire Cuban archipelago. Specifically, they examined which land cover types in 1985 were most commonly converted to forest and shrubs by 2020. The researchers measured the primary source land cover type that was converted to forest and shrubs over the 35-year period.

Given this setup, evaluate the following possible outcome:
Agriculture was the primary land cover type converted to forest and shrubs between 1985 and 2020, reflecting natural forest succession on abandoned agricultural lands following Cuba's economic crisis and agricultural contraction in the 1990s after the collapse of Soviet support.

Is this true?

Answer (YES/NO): YES